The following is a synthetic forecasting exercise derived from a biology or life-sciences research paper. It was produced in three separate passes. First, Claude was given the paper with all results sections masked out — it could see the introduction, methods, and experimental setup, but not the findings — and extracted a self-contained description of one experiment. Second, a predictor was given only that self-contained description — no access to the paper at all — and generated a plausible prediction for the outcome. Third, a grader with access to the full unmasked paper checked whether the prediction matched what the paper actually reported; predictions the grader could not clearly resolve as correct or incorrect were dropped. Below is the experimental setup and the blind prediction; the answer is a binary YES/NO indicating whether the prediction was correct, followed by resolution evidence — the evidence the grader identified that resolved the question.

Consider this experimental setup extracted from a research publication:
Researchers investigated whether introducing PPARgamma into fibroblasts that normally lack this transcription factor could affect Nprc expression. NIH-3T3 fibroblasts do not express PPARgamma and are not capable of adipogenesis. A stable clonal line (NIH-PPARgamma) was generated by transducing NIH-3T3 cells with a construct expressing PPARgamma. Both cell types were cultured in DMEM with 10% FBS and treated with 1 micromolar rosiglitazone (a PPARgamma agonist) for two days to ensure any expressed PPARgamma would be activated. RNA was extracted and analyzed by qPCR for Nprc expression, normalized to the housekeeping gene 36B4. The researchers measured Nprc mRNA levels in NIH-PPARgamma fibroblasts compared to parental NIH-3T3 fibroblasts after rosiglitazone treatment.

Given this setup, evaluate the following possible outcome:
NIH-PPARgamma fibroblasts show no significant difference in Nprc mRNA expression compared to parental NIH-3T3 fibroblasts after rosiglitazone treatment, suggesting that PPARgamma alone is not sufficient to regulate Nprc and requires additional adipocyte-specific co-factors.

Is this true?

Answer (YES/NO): NO